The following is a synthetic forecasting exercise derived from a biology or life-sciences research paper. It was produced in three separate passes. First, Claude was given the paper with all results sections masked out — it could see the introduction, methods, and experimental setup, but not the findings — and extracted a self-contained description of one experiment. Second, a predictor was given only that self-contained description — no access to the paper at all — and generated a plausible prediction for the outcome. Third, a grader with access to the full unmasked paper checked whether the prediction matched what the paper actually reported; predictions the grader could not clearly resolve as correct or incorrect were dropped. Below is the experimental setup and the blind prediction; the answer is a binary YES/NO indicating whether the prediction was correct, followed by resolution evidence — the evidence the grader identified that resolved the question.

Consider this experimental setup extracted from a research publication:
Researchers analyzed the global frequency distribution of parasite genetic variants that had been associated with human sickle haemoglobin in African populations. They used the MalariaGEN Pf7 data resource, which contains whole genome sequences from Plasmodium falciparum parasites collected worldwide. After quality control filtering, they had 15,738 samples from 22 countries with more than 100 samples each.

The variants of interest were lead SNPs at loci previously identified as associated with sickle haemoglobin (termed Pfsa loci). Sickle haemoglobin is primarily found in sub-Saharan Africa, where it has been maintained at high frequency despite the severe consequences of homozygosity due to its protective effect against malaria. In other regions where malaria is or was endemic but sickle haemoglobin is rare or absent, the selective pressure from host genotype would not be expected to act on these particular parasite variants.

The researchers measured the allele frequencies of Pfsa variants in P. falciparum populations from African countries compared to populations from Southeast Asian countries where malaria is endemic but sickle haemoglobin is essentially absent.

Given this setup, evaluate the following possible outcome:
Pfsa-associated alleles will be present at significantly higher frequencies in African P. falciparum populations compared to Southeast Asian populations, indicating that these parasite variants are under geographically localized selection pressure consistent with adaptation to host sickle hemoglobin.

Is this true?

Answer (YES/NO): YES